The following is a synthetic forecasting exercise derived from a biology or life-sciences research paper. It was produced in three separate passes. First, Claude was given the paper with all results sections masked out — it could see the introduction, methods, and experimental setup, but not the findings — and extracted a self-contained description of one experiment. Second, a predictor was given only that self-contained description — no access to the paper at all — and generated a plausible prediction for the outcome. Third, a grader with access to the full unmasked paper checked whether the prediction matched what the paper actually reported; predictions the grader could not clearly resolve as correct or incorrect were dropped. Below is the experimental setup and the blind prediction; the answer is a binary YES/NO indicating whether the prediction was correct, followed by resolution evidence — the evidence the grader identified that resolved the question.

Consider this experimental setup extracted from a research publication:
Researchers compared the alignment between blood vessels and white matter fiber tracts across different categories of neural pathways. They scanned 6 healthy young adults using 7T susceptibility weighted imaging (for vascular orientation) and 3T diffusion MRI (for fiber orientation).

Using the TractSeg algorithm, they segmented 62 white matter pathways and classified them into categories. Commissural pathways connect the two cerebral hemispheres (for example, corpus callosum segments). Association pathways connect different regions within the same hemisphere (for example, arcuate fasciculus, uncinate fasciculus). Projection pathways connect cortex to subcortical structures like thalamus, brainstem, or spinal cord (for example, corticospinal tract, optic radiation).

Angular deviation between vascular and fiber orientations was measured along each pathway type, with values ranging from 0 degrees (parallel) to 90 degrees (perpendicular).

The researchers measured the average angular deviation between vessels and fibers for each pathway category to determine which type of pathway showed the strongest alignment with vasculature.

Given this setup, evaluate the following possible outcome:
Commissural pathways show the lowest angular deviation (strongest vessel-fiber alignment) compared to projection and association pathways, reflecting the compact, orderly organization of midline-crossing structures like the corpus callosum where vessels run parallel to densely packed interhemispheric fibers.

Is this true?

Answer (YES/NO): NO